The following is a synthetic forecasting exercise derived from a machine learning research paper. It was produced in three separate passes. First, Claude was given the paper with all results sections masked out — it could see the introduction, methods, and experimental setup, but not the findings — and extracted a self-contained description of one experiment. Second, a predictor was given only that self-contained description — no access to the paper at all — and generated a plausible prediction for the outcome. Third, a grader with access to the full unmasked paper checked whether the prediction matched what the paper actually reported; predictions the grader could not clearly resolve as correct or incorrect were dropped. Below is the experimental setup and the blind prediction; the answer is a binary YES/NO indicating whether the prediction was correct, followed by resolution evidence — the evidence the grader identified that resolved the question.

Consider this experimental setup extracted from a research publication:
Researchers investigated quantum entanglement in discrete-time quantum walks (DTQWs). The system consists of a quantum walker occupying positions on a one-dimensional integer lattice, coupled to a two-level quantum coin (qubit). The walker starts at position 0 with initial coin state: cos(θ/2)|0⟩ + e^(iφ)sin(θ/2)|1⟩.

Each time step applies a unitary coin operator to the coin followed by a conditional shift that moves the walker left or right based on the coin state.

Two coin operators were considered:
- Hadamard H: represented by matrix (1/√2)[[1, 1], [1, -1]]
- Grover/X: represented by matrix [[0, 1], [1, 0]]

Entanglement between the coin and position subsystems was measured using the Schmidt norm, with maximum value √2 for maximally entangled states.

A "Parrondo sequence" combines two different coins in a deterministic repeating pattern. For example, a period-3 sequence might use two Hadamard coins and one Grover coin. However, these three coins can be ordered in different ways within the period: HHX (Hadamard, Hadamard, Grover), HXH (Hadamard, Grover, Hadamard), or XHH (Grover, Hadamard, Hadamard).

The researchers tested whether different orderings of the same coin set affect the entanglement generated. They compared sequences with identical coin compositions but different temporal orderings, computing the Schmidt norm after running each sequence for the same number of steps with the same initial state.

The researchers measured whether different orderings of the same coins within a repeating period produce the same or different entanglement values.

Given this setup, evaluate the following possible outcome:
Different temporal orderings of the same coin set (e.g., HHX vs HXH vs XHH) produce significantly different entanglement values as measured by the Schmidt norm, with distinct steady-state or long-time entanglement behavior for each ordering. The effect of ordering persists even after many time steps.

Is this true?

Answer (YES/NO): YES